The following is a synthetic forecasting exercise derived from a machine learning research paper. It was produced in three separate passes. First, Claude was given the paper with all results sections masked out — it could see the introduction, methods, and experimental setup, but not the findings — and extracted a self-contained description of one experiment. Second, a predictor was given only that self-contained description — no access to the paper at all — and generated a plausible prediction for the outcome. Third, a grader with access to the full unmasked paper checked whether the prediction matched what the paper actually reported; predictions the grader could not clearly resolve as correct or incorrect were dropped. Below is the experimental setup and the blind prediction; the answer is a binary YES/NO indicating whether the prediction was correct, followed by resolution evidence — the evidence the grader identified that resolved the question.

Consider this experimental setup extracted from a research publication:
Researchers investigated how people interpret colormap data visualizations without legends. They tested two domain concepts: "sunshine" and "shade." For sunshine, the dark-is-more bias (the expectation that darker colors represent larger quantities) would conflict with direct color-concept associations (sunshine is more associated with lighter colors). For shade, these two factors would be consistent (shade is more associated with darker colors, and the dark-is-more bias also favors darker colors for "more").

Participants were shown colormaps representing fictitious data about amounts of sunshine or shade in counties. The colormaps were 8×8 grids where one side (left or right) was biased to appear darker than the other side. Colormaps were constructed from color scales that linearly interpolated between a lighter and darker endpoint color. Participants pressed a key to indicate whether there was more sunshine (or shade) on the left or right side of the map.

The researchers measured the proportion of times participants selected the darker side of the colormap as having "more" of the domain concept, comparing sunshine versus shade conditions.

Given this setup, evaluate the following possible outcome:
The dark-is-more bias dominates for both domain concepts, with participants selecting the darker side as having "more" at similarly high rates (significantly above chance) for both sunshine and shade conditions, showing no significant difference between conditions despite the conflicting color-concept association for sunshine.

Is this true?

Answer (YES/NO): NO